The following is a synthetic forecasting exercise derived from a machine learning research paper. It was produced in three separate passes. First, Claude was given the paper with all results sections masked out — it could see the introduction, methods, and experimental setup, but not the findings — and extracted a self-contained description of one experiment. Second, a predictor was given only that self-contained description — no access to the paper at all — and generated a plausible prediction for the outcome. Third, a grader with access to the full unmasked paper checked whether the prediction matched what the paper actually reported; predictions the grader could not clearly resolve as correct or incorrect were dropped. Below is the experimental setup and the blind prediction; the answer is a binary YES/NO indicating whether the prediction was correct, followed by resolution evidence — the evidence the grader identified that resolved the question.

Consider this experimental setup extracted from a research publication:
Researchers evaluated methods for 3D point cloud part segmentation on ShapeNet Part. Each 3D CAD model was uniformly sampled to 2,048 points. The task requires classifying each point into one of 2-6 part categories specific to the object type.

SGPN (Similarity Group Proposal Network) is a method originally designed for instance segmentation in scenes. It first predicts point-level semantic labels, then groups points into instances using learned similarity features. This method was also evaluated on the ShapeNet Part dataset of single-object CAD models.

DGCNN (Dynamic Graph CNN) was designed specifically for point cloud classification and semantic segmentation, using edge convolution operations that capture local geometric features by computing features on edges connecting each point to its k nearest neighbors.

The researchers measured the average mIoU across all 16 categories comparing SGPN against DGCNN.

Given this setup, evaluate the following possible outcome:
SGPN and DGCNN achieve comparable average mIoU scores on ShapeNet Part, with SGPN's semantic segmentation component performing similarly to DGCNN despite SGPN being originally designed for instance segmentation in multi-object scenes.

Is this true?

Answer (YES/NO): NO